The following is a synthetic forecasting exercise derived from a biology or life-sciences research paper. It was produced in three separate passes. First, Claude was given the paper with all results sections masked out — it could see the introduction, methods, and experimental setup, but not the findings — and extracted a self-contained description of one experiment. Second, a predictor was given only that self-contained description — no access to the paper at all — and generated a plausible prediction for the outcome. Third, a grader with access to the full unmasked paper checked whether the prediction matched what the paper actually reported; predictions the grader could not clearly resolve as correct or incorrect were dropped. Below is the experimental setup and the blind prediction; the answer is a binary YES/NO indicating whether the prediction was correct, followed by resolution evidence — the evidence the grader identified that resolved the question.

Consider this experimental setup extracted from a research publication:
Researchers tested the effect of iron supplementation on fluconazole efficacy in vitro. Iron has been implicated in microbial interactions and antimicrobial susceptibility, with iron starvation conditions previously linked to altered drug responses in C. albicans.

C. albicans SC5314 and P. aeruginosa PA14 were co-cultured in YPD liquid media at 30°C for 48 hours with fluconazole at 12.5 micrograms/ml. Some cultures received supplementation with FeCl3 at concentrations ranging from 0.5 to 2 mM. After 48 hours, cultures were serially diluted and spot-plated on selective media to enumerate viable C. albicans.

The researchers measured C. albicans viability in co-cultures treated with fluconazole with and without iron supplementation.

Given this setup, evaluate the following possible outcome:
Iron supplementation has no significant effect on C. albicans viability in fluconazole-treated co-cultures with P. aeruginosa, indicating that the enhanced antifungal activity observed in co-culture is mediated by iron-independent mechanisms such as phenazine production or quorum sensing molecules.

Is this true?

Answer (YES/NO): NO